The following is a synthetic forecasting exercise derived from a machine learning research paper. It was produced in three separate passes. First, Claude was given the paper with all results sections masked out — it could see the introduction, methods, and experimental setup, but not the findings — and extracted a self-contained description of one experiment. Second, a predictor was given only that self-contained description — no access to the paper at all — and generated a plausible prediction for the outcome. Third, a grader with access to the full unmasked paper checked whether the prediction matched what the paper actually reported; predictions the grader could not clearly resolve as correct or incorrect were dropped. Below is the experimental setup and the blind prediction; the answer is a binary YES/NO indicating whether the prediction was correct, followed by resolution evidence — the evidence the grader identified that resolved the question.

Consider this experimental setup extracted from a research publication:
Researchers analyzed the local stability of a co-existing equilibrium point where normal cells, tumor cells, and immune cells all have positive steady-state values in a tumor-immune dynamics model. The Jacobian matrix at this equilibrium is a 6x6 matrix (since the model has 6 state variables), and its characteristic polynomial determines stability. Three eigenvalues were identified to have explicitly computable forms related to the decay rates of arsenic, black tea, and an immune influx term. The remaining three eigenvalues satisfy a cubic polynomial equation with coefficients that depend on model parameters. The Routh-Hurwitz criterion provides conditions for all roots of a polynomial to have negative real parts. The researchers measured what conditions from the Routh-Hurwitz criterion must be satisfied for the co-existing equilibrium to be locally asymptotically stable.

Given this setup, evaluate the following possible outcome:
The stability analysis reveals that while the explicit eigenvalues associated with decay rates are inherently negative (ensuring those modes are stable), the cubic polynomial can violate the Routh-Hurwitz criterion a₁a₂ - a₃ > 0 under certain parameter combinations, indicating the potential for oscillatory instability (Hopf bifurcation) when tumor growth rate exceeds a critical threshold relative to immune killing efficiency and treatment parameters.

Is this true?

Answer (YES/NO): NO